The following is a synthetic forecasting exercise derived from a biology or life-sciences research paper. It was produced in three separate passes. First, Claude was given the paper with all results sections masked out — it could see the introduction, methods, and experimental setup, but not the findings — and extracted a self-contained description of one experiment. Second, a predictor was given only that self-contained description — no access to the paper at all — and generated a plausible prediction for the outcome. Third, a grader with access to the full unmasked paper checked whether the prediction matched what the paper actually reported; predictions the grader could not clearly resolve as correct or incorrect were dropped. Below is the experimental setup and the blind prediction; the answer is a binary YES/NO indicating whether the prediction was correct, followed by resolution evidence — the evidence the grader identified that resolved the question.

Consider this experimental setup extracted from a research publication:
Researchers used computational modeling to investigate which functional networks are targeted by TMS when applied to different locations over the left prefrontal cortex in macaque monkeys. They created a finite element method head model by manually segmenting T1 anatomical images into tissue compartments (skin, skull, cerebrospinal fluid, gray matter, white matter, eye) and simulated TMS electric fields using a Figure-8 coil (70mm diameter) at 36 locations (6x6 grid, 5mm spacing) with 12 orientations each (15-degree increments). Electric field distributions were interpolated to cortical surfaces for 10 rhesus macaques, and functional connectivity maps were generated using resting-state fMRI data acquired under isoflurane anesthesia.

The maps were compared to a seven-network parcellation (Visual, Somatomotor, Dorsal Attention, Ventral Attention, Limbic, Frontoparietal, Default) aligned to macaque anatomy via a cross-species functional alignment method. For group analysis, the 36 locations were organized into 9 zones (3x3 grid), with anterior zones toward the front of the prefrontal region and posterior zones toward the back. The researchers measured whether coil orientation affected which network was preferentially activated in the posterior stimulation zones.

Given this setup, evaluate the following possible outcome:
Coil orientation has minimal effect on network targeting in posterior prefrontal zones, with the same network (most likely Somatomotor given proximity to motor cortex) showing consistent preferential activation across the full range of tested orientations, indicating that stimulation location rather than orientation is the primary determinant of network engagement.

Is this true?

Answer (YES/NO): NO